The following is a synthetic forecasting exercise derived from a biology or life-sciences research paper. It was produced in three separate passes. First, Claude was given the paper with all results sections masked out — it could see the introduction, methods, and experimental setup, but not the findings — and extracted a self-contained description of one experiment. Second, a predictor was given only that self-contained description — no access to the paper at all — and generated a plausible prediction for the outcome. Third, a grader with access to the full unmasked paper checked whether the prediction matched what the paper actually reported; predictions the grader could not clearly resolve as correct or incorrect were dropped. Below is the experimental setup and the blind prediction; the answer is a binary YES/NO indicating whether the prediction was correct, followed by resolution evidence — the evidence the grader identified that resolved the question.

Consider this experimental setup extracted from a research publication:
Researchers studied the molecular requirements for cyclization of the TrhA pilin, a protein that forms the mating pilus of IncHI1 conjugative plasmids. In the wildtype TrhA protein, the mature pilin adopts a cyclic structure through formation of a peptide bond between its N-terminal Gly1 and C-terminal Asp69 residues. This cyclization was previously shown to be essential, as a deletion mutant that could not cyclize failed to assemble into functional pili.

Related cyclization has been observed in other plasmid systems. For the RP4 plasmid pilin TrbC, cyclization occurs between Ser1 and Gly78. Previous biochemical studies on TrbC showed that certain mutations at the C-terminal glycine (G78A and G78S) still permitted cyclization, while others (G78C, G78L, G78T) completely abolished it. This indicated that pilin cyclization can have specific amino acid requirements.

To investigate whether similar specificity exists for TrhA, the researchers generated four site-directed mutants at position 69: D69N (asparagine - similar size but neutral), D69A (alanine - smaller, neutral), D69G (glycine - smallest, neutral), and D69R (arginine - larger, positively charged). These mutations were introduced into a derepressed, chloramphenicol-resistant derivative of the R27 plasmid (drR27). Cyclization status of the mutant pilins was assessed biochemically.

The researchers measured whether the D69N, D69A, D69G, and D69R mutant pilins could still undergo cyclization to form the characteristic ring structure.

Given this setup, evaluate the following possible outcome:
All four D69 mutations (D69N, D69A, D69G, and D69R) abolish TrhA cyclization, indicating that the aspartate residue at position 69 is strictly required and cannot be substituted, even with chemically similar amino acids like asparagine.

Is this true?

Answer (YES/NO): NO